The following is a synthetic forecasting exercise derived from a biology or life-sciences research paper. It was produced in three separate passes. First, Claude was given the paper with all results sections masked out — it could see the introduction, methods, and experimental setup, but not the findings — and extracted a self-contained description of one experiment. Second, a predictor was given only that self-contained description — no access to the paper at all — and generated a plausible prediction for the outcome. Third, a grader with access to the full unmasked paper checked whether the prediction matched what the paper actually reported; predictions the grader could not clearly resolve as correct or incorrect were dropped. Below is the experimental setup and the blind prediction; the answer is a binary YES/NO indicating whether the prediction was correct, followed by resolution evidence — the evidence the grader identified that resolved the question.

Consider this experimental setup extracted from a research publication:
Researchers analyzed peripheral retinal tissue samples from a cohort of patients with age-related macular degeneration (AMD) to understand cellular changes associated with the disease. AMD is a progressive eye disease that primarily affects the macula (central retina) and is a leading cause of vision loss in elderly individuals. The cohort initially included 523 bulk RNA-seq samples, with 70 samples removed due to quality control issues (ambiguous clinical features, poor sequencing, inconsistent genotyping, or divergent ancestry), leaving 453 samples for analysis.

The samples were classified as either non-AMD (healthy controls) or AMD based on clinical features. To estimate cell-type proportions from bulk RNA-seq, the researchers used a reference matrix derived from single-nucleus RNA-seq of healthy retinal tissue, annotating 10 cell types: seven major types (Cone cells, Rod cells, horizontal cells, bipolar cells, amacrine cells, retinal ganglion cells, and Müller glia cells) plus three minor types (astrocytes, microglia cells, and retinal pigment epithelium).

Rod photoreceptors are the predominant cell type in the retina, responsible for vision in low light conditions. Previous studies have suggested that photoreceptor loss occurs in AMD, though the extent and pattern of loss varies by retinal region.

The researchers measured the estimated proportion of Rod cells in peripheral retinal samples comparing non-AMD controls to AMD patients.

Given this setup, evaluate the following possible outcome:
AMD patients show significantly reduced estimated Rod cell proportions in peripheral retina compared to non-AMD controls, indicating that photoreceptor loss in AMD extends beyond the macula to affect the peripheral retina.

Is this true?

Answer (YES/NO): YES